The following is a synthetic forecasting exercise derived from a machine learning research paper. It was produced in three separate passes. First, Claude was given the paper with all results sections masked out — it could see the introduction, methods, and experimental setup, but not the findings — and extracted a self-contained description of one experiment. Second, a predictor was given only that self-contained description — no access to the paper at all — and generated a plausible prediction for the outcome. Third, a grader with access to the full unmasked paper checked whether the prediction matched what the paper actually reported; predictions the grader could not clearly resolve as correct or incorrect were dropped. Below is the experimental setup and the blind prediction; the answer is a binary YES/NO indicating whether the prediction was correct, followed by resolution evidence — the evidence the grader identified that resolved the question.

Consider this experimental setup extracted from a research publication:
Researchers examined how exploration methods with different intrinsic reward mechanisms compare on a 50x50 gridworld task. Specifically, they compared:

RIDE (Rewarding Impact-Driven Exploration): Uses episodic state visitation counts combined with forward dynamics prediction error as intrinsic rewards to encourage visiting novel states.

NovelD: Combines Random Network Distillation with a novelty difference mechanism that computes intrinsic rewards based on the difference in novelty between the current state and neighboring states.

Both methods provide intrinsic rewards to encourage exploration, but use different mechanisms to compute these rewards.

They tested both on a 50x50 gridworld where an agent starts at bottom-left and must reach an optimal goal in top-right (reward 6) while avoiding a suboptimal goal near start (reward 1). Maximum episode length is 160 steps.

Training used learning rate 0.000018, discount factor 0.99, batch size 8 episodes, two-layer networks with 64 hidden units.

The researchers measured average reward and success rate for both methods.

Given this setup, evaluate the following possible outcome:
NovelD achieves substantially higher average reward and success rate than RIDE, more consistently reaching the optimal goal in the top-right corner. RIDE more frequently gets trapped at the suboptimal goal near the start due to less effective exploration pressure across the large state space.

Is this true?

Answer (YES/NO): NO